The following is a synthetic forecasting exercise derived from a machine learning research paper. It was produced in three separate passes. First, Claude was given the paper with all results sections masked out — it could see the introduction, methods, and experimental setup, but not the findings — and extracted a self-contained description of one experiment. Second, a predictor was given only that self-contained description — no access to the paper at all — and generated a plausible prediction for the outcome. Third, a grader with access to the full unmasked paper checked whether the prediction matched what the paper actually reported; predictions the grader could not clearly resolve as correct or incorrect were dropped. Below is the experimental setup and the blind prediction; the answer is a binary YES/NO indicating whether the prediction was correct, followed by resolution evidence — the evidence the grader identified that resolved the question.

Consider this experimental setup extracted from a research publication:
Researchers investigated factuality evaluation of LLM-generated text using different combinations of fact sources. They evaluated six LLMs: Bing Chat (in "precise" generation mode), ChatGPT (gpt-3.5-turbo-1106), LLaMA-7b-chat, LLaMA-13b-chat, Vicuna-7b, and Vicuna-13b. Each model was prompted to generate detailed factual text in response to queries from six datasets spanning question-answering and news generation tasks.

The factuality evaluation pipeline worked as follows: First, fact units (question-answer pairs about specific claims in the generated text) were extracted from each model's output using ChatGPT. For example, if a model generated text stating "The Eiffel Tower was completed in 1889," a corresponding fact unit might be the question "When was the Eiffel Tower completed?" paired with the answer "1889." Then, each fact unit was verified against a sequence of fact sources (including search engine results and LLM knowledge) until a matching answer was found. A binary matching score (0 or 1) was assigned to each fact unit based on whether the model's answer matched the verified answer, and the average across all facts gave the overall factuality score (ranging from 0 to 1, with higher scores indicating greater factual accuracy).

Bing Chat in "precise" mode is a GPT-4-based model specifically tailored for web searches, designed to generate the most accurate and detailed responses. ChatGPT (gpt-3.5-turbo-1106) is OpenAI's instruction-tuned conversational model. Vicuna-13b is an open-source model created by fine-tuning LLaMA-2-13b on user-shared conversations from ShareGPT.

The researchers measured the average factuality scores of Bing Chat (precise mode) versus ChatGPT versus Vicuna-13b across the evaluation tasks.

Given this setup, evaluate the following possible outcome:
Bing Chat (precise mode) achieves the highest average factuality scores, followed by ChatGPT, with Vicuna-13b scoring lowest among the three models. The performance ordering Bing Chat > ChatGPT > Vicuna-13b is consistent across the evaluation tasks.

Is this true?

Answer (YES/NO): NO